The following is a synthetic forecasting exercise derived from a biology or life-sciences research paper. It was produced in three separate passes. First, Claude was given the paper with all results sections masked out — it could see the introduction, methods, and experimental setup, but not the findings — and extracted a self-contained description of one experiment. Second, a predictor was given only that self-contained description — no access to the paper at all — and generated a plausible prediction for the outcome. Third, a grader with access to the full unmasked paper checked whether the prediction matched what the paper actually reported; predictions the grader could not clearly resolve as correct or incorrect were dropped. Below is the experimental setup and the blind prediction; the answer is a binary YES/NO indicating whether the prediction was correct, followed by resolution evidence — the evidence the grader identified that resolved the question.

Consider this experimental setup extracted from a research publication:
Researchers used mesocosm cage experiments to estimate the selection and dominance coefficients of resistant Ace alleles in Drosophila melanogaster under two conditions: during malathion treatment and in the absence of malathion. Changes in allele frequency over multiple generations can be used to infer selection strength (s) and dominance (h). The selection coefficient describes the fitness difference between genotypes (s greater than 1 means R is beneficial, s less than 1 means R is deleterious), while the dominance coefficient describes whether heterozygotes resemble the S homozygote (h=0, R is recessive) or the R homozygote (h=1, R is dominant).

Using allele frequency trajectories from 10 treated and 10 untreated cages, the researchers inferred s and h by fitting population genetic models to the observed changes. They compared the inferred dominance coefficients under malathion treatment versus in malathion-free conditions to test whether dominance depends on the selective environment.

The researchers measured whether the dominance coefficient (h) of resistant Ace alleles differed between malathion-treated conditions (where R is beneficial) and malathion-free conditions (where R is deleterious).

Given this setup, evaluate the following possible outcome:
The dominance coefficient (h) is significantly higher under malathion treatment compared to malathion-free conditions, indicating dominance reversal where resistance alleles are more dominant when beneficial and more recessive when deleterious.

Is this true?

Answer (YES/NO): YES